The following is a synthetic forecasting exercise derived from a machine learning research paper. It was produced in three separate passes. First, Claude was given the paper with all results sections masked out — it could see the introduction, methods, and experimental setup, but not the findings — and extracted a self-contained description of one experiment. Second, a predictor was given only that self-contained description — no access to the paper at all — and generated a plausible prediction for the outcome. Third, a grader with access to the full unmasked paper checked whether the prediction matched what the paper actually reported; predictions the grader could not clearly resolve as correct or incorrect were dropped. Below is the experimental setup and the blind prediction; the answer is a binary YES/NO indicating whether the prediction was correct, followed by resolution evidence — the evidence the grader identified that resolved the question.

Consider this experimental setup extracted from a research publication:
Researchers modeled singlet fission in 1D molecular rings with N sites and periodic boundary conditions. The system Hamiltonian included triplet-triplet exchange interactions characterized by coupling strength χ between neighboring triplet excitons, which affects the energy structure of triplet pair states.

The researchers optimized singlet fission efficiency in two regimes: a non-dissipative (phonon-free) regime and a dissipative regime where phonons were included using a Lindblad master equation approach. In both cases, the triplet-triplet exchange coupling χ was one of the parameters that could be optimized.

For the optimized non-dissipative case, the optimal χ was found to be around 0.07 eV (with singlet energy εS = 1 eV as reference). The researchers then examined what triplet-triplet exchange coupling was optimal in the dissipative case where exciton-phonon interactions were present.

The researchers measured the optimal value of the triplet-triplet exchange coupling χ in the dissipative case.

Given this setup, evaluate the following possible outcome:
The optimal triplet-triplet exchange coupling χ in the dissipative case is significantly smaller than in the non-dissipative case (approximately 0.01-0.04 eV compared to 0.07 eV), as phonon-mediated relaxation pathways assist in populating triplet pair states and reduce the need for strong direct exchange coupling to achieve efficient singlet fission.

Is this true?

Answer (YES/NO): NO